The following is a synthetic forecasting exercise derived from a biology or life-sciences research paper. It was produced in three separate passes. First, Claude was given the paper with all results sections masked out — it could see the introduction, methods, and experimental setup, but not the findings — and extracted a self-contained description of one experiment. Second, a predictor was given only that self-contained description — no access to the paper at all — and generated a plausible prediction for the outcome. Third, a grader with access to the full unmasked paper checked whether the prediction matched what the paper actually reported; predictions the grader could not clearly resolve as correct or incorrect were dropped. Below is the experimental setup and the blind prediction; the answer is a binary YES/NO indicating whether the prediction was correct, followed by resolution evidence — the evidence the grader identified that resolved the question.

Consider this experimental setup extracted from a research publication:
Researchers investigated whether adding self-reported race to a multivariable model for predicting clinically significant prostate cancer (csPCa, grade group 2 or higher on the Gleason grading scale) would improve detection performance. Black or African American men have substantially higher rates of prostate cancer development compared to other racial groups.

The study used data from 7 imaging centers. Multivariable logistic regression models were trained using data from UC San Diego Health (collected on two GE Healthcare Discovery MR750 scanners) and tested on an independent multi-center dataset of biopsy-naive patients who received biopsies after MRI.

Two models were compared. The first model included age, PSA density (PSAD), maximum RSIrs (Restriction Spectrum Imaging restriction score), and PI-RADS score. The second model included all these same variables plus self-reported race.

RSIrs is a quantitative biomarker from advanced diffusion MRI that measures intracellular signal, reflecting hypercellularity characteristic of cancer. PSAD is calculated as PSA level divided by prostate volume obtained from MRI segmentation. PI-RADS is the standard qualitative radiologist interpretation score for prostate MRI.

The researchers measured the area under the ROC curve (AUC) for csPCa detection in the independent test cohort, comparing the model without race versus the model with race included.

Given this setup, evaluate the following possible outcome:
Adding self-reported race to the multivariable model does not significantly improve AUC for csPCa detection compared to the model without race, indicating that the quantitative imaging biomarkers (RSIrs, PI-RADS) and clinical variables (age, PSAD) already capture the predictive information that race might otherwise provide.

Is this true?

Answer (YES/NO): YES